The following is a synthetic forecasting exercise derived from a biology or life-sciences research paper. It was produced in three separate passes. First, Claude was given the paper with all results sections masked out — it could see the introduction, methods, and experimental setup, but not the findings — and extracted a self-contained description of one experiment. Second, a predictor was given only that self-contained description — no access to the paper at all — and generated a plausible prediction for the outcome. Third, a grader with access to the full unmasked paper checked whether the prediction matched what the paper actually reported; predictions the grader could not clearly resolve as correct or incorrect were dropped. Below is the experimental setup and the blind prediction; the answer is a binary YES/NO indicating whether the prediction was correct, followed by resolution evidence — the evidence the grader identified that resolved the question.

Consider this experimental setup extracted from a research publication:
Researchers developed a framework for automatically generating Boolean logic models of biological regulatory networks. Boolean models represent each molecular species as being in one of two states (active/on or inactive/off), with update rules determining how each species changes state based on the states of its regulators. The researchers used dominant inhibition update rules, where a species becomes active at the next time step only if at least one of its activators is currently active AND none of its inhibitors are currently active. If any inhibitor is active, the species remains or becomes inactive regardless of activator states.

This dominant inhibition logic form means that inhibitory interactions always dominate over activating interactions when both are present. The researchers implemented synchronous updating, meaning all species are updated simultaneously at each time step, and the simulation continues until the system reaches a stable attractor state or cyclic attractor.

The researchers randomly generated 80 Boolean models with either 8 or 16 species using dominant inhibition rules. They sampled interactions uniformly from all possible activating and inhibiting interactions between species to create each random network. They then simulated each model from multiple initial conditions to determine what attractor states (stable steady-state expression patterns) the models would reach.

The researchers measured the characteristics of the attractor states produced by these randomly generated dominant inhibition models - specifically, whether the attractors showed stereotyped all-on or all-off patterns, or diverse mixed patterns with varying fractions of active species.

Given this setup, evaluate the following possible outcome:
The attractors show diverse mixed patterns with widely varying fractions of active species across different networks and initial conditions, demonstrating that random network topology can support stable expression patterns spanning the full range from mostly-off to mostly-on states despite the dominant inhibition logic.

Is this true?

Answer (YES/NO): NO